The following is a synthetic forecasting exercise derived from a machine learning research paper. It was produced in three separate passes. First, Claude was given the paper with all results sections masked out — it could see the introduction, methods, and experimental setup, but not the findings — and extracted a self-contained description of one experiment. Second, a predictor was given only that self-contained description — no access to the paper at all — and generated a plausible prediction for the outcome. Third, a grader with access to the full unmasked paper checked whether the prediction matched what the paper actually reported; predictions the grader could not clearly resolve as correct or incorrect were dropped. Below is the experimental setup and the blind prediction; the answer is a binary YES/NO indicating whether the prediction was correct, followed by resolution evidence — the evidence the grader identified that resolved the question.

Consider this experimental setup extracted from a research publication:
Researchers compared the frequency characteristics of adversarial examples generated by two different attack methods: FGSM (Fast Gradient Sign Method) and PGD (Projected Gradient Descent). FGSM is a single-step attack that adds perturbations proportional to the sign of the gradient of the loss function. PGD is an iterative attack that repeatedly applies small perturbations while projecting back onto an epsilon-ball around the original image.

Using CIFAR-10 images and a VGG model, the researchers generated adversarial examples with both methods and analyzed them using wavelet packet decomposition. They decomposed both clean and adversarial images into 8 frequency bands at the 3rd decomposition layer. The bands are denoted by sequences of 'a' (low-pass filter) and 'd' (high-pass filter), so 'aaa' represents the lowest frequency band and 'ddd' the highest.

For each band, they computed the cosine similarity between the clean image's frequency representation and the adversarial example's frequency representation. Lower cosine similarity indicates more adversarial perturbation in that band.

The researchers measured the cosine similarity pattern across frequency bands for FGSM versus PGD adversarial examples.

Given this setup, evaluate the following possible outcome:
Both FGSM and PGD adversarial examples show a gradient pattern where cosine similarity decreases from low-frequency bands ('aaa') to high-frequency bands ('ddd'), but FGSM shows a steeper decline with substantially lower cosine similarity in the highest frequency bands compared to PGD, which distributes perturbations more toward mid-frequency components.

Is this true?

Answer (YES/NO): NO